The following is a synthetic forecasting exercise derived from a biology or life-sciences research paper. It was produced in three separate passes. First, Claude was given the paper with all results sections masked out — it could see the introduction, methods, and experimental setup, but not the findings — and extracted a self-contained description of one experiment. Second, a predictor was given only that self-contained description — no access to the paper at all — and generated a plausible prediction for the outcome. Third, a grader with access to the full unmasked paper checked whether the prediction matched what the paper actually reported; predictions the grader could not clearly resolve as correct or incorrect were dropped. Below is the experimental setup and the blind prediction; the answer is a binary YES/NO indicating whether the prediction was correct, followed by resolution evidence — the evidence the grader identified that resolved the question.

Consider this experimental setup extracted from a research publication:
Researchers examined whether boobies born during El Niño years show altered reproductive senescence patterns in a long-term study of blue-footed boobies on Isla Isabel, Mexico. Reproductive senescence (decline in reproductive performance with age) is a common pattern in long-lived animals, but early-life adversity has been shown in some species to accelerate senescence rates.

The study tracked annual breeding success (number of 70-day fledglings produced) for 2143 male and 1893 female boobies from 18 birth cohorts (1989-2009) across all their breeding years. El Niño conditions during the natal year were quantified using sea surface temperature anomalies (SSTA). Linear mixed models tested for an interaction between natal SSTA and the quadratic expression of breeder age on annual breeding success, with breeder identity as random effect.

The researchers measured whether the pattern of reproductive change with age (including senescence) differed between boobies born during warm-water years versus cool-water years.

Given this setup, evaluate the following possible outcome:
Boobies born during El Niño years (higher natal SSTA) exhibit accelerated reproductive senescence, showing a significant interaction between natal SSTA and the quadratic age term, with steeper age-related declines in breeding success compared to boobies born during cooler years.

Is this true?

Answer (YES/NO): NO